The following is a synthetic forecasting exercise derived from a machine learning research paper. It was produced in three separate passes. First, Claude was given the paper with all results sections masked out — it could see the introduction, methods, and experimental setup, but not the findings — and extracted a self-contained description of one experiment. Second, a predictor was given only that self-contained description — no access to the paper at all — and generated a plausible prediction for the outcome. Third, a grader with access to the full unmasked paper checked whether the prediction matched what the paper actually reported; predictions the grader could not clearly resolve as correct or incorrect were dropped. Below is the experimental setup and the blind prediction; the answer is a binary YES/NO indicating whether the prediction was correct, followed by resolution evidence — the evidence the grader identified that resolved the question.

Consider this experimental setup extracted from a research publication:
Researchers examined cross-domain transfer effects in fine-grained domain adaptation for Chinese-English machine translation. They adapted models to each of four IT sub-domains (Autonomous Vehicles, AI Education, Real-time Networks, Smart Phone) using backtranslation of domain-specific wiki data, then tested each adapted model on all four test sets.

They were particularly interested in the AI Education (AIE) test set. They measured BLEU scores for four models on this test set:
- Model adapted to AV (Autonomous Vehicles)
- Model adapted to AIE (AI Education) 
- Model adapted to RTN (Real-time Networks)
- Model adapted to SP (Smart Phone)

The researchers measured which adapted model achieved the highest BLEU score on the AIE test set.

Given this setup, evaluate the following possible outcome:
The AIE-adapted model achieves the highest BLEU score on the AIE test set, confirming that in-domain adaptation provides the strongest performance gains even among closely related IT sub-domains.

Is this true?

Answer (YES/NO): NO